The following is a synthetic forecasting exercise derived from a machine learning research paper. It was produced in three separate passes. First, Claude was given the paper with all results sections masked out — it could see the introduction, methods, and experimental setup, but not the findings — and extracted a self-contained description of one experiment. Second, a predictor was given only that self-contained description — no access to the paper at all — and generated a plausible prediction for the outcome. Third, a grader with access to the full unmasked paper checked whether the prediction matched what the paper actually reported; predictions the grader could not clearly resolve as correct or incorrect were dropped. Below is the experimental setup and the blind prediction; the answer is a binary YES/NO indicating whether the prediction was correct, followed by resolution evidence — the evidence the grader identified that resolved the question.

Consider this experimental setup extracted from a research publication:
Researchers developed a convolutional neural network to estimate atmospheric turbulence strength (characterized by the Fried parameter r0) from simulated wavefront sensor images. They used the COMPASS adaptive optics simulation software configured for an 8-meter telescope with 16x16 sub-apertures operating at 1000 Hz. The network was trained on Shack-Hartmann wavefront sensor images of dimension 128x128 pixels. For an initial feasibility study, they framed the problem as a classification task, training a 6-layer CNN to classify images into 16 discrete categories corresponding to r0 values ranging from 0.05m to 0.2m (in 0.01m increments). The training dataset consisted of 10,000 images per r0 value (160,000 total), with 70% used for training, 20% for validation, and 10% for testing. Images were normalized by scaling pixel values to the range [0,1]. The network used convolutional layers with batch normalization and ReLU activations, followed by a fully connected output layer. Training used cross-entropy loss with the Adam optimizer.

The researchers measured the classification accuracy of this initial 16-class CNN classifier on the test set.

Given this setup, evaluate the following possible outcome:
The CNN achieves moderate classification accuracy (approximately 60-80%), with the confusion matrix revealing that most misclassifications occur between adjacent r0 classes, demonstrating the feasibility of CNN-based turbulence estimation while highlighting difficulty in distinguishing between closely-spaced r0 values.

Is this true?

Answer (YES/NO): NO